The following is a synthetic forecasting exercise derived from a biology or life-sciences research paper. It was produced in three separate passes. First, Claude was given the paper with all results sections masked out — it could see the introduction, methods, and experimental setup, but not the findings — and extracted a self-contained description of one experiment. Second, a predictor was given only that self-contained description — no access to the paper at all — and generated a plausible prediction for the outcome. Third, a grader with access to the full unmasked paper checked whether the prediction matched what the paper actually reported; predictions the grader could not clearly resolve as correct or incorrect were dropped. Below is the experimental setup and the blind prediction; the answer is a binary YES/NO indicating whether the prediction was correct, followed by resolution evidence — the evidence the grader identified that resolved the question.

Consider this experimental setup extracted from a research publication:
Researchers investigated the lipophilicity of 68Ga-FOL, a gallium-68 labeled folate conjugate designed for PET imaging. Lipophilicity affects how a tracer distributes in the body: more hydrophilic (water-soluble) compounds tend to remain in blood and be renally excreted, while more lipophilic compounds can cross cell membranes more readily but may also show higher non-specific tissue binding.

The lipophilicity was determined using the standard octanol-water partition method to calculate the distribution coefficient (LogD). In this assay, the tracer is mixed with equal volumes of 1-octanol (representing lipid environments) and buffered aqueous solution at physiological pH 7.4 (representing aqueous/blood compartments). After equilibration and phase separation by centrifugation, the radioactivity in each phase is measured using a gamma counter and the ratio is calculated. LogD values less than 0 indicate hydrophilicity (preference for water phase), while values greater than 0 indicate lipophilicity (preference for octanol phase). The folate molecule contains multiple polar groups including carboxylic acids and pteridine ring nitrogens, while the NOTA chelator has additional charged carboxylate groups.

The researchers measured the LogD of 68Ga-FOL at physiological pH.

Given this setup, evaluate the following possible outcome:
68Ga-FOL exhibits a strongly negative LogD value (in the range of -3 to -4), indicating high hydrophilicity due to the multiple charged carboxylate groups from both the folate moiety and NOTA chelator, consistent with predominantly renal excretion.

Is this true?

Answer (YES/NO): YES